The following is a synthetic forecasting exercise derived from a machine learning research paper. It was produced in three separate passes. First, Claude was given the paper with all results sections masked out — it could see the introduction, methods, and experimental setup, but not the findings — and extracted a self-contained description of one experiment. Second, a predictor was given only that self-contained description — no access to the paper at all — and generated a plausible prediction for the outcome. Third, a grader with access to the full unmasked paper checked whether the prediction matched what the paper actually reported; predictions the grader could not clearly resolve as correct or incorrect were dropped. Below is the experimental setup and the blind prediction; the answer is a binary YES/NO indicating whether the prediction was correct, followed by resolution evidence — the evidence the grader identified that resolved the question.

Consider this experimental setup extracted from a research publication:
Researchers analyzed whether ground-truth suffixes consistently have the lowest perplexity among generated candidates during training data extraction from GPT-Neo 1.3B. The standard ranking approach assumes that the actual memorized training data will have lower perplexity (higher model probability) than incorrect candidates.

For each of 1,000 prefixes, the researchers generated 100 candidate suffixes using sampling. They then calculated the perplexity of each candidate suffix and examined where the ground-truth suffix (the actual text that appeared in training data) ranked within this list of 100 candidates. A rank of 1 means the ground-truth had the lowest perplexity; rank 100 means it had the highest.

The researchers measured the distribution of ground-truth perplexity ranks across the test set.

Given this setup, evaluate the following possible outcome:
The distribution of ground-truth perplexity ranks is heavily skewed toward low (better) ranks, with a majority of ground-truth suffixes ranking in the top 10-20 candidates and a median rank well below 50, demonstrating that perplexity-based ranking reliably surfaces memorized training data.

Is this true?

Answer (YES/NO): NO